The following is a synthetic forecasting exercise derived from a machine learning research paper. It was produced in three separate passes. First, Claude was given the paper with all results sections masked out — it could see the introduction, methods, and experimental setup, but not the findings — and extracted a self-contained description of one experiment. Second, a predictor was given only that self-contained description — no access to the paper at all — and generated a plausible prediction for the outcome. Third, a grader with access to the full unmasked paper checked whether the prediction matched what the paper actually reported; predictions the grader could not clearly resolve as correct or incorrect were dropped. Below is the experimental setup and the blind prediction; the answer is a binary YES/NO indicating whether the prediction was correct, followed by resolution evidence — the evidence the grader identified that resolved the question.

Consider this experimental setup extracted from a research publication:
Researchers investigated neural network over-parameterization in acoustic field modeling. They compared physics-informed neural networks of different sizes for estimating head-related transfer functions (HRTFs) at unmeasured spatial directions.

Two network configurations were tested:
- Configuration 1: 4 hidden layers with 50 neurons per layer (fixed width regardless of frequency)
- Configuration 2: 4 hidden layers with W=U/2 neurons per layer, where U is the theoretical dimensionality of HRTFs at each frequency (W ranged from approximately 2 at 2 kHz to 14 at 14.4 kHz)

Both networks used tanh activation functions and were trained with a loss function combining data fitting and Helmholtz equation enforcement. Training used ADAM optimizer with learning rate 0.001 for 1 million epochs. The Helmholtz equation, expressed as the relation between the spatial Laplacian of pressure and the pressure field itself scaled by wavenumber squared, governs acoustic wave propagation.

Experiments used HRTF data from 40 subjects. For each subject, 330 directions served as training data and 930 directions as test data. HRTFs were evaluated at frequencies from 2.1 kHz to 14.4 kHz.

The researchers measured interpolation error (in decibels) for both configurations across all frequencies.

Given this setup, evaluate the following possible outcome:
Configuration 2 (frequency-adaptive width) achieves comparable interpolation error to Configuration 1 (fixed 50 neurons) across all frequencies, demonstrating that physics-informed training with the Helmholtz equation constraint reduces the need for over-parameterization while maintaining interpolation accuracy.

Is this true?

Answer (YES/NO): NO